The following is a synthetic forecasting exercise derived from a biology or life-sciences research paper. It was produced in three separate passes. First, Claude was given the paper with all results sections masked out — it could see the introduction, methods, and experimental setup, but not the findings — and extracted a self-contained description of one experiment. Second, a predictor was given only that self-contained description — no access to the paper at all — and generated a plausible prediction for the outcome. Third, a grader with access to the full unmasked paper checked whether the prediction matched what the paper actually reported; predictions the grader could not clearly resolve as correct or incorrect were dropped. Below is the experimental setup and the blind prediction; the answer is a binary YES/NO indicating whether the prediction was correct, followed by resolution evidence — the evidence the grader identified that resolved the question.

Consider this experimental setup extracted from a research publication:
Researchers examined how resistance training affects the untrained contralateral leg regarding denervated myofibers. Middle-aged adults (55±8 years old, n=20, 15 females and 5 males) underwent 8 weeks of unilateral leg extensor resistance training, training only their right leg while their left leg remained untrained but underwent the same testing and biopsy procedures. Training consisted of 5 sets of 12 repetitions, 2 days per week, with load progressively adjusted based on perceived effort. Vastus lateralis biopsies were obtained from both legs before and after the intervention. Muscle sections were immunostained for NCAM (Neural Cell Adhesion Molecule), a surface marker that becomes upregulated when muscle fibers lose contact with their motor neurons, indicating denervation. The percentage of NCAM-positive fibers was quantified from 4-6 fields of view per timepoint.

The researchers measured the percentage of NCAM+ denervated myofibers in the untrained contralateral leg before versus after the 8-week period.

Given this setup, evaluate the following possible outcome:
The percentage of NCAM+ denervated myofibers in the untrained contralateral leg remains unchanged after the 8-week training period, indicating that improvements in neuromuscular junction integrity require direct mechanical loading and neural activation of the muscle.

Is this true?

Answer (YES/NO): YES